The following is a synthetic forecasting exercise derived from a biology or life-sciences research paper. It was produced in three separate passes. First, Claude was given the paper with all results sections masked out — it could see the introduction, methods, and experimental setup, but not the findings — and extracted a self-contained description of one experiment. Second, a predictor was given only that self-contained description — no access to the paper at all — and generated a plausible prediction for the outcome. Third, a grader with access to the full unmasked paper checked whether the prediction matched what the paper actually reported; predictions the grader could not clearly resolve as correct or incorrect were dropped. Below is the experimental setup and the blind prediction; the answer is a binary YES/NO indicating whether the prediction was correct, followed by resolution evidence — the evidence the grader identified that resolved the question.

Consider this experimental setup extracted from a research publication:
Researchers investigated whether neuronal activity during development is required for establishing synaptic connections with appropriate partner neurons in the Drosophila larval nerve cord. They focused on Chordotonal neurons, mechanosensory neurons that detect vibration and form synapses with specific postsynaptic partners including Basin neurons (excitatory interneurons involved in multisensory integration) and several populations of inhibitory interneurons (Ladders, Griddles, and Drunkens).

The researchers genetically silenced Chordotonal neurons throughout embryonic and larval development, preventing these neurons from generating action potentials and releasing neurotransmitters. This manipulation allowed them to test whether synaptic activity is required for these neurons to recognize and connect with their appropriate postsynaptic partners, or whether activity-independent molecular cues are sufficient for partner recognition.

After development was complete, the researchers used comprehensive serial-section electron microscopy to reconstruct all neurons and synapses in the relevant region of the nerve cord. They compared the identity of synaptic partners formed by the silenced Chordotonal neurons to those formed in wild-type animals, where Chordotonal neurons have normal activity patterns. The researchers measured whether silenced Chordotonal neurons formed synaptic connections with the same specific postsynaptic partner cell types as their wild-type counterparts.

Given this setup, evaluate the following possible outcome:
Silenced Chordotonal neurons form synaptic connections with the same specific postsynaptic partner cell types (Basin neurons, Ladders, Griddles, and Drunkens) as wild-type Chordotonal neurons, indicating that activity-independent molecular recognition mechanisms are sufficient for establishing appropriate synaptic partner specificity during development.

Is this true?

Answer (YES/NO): YES